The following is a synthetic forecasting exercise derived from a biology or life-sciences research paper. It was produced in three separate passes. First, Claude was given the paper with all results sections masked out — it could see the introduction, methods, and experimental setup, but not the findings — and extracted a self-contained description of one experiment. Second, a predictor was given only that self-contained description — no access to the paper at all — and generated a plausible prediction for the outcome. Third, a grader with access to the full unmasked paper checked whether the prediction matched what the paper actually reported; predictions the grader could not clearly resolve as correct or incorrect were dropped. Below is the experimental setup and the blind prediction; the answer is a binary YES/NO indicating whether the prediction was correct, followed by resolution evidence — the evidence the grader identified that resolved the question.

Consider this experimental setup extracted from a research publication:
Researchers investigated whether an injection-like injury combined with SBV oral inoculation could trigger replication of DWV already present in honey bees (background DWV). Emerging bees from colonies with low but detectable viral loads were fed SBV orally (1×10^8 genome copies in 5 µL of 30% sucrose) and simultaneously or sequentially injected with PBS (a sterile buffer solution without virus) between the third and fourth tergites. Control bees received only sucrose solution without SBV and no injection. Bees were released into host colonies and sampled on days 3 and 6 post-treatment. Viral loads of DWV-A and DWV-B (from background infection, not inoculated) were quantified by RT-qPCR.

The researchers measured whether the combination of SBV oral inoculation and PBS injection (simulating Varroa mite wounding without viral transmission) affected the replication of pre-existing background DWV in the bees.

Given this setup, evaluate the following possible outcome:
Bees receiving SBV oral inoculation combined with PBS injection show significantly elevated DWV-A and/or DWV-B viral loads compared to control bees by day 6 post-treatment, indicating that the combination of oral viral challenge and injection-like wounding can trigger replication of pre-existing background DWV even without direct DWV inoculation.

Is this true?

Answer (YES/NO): YES